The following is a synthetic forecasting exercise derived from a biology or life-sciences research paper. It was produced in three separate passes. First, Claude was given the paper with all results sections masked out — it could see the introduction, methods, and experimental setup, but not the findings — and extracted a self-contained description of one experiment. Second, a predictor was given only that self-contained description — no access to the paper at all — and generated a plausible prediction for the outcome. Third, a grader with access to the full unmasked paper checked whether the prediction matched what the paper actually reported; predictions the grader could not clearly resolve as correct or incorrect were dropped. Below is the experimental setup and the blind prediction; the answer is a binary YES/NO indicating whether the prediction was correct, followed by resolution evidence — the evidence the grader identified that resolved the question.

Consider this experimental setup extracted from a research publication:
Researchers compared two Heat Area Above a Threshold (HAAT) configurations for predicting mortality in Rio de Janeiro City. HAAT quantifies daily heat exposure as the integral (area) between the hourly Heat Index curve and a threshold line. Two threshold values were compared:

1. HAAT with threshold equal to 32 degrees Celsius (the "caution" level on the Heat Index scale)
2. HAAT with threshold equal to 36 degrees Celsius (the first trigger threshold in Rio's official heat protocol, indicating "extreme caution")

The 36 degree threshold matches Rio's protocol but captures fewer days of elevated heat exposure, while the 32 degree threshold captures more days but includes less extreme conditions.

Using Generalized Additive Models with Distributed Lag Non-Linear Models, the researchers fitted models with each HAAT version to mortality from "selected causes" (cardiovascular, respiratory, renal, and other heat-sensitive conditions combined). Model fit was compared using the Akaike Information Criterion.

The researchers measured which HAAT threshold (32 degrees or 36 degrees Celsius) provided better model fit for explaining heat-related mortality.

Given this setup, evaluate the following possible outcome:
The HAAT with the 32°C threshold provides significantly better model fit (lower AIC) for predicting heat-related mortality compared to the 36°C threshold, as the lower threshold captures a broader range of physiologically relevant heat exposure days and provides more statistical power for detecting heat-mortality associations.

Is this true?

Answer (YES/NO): NO